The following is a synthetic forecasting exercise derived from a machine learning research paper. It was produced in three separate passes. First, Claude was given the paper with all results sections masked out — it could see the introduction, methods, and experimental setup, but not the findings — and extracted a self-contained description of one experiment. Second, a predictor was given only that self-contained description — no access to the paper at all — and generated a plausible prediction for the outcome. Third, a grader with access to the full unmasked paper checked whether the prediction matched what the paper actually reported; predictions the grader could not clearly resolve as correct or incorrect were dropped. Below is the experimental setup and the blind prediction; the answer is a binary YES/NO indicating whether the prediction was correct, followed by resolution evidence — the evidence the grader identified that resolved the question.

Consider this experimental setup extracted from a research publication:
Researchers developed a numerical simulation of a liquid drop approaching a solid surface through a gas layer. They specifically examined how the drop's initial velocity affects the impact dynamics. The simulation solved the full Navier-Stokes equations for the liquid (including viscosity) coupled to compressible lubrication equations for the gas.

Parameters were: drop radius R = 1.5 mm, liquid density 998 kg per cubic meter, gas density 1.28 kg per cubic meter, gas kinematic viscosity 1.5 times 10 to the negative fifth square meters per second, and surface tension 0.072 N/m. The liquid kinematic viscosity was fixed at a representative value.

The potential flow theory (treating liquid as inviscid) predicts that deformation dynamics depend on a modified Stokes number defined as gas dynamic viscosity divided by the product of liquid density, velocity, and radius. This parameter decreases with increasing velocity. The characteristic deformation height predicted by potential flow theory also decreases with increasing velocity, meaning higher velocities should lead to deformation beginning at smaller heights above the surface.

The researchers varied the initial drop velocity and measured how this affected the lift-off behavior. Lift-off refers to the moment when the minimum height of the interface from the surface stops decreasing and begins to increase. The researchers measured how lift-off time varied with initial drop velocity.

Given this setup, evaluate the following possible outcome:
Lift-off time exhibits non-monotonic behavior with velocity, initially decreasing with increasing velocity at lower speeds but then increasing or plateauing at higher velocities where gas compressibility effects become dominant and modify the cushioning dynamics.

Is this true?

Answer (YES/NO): NO